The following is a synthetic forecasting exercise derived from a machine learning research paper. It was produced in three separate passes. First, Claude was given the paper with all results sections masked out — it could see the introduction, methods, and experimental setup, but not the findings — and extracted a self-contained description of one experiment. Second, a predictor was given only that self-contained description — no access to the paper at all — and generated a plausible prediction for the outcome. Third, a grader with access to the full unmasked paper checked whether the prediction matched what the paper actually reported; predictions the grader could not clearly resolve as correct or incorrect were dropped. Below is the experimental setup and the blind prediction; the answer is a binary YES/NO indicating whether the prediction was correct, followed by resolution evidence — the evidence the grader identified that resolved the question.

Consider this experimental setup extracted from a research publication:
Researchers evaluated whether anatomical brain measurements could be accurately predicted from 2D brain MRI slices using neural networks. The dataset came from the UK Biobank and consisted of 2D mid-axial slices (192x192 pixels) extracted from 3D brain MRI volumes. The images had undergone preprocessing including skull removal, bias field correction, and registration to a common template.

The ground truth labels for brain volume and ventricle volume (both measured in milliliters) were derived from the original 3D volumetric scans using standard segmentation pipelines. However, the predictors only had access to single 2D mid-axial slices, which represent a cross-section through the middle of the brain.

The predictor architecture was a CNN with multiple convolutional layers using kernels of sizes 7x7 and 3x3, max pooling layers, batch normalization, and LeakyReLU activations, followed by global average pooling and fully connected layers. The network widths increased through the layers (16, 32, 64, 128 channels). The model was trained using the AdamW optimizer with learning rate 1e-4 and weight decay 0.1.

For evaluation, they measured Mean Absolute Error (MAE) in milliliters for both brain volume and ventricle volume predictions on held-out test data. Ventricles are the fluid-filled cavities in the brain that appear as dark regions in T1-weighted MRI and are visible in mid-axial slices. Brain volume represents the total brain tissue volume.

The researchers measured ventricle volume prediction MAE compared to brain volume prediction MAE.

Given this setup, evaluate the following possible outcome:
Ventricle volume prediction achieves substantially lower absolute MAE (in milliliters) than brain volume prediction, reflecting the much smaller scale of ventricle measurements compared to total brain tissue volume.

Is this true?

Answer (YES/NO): YES